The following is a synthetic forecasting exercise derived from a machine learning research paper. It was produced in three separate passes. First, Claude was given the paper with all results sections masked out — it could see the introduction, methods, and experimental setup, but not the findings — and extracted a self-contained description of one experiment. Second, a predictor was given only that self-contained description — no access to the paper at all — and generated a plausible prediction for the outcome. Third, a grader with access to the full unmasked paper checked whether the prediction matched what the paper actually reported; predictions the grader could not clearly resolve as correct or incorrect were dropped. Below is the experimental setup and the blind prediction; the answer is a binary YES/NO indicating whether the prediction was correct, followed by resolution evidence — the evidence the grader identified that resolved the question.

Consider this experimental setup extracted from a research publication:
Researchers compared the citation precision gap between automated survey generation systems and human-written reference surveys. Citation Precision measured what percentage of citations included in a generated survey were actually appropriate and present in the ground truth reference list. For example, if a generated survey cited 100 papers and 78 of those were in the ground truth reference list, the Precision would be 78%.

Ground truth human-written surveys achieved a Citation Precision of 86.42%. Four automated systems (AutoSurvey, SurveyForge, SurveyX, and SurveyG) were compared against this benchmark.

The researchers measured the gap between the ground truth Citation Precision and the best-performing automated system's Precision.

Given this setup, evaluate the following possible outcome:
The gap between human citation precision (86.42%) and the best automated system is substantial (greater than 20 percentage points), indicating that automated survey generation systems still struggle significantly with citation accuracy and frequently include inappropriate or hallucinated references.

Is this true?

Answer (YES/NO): NO